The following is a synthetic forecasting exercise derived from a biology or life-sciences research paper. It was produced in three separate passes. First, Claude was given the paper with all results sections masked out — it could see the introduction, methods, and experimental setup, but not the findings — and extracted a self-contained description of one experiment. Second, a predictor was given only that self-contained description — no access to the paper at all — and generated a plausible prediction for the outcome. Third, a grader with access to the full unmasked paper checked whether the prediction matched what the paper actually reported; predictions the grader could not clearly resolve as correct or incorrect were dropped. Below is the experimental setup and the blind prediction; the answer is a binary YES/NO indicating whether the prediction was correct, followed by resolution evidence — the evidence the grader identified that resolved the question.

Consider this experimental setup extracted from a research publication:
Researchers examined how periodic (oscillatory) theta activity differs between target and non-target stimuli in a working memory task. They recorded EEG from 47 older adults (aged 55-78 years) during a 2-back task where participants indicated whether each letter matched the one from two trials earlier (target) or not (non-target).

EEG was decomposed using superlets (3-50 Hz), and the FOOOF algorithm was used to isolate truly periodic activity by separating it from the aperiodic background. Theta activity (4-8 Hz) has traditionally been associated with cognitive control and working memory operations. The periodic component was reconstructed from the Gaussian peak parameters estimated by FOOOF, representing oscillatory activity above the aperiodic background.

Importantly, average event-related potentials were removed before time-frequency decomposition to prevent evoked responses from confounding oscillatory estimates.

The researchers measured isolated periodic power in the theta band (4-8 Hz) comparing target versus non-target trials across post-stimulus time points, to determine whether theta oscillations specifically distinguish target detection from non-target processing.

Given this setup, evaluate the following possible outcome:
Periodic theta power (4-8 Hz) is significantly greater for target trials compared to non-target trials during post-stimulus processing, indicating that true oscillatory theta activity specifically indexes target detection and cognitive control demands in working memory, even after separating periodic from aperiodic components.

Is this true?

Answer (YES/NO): NO